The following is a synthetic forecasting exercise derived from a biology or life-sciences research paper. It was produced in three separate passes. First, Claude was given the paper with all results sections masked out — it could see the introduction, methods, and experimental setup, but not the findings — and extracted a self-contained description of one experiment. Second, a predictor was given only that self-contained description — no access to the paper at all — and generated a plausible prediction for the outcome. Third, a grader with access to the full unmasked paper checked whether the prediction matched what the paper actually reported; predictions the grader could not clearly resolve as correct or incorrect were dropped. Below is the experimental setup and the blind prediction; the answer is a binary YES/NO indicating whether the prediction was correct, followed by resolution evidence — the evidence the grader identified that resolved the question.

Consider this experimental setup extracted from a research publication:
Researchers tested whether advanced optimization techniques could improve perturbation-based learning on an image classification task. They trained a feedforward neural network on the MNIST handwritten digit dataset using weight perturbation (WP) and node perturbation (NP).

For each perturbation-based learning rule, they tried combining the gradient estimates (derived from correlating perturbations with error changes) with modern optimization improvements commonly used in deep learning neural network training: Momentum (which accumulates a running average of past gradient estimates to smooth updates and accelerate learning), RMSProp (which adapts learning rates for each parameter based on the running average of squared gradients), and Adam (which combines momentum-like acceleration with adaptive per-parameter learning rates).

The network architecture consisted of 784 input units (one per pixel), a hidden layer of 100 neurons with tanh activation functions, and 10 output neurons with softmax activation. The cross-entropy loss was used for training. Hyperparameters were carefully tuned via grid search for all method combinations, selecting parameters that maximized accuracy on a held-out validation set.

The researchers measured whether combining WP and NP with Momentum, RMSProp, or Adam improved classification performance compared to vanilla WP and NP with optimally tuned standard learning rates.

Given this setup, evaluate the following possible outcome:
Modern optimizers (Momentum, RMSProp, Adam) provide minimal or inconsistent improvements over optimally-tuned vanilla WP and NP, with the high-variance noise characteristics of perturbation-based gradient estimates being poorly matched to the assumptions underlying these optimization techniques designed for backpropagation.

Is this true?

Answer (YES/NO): YES